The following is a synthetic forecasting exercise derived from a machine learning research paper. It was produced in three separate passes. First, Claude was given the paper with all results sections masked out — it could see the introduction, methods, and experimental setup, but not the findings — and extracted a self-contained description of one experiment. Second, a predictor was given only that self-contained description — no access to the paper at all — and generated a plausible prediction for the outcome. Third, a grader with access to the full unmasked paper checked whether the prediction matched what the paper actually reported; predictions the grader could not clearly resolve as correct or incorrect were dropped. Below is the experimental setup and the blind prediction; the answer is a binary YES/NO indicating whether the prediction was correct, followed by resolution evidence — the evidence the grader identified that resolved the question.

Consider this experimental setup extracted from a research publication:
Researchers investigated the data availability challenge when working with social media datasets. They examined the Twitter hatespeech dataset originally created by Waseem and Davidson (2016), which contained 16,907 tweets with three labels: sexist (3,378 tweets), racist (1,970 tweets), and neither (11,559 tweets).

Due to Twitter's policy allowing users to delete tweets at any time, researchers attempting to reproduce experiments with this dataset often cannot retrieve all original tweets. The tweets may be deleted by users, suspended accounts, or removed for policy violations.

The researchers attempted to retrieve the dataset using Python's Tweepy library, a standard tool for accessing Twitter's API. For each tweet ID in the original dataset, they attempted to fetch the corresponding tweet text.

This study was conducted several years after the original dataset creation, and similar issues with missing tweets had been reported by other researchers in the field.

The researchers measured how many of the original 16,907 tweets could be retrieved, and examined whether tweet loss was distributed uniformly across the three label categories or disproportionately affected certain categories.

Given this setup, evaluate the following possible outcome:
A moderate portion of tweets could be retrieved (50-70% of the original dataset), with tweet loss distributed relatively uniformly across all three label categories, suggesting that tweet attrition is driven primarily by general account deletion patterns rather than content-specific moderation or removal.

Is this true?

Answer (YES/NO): NO